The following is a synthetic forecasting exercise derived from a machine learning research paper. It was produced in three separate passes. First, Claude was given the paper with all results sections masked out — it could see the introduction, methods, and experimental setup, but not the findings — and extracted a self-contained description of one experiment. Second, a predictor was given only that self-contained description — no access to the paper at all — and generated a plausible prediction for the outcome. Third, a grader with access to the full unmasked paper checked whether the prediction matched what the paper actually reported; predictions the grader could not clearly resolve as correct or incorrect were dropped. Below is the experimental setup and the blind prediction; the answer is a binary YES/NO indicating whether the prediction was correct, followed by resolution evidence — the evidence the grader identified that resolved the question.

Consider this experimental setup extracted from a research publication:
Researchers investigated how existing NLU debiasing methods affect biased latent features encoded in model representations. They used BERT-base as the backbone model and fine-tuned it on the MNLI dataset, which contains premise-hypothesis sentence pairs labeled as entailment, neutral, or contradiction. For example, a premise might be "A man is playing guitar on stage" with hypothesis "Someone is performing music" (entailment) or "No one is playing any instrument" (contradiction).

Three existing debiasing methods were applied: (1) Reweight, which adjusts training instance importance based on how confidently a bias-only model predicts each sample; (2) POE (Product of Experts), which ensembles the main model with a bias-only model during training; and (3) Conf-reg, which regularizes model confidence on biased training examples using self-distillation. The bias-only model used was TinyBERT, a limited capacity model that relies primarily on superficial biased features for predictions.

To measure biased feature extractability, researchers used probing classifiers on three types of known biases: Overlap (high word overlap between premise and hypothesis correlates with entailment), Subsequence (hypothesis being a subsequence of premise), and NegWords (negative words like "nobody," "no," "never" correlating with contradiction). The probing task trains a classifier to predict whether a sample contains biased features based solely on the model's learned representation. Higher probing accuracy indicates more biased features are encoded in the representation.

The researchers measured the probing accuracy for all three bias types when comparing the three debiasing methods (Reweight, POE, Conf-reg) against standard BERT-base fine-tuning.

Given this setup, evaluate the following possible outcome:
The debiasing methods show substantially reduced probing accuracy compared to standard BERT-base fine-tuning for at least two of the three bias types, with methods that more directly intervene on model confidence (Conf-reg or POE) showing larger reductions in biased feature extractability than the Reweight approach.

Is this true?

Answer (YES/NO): NO